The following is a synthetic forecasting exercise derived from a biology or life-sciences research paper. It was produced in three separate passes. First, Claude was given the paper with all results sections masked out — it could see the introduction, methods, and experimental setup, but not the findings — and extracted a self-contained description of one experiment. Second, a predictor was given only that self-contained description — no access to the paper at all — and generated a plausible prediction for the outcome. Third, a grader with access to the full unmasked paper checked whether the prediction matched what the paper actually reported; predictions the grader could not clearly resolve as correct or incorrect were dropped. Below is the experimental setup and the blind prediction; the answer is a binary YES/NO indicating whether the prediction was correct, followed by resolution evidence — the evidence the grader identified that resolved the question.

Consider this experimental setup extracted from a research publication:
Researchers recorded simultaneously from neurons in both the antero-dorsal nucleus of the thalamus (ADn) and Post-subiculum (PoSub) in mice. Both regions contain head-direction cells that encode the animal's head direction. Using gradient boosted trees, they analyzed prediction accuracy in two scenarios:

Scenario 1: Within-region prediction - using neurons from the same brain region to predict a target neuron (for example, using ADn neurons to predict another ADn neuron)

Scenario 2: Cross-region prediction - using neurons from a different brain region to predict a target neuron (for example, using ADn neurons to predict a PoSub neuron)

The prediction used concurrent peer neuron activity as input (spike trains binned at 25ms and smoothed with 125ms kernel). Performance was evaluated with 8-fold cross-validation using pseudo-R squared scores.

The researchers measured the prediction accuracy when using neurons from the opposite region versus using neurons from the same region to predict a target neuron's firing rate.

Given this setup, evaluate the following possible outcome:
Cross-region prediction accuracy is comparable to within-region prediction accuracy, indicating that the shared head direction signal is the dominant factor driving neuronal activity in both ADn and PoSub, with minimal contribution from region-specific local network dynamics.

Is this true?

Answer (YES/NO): NO